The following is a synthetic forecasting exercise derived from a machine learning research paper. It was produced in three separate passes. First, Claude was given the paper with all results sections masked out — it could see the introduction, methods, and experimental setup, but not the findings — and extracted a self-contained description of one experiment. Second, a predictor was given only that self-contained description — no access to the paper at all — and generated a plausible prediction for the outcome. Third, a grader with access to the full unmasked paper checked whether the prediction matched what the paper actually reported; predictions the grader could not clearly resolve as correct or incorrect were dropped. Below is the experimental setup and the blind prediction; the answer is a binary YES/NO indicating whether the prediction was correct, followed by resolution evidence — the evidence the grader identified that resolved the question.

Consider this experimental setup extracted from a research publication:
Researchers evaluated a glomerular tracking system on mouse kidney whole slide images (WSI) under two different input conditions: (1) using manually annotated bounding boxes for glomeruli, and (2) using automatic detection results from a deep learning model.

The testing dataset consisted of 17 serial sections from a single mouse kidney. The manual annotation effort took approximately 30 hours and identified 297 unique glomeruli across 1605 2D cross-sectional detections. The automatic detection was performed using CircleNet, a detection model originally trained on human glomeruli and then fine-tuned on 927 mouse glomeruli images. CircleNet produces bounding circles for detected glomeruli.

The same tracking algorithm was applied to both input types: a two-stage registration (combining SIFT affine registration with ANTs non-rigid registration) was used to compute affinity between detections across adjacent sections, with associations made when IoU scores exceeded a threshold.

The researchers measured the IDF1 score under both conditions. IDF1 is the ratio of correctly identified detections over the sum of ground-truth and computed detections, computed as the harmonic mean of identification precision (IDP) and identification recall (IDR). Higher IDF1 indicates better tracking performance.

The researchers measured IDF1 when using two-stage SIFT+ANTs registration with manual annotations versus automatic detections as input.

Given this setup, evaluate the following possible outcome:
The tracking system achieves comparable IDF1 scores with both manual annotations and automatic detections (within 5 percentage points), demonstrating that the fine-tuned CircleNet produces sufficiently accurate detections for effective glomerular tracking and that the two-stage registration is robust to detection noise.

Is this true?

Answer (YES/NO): NO